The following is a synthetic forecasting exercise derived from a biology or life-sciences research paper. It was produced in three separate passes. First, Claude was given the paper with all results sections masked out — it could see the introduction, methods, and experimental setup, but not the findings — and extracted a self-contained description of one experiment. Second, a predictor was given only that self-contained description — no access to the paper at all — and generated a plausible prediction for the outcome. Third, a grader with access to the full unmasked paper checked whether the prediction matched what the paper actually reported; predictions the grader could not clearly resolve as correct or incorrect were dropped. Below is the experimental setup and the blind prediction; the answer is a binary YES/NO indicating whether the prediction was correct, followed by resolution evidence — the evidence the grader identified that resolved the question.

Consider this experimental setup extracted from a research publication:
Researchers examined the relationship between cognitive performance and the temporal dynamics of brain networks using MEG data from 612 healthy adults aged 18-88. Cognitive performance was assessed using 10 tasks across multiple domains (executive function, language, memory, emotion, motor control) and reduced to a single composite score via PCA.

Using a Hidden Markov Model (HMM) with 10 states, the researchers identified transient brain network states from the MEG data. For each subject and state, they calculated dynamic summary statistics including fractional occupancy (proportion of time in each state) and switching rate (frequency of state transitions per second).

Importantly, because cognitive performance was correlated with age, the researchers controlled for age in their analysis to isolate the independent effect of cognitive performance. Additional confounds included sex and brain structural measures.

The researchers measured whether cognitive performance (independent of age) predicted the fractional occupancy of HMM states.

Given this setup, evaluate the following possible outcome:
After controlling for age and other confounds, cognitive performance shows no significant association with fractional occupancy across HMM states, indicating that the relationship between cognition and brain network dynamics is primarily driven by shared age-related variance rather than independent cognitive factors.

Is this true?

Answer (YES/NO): NO